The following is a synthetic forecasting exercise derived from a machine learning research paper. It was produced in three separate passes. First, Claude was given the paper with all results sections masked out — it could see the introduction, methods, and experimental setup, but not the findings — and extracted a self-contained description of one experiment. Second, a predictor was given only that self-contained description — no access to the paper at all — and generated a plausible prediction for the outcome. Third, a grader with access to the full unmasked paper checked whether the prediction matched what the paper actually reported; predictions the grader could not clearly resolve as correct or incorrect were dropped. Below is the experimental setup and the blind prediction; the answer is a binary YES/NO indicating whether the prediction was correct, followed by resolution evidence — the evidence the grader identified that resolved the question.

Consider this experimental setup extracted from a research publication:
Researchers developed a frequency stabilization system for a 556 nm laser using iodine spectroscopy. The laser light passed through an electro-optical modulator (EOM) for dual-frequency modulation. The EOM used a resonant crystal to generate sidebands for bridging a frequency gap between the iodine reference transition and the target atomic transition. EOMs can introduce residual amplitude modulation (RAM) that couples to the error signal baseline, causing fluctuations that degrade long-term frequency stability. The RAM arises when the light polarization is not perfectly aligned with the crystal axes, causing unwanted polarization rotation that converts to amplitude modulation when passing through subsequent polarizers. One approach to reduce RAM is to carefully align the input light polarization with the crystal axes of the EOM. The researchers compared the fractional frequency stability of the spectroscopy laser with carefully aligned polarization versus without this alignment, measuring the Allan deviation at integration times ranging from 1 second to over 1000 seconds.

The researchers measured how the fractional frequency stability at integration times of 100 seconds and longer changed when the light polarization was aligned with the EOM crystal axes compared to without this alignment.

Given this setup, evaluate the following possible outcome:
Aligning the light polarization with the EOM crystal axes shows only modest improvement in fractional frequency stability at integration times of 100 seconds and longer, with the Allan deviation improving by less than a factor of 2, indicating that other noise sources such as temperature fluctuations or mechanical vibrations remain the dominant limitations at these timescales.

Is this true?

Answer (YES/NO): NO